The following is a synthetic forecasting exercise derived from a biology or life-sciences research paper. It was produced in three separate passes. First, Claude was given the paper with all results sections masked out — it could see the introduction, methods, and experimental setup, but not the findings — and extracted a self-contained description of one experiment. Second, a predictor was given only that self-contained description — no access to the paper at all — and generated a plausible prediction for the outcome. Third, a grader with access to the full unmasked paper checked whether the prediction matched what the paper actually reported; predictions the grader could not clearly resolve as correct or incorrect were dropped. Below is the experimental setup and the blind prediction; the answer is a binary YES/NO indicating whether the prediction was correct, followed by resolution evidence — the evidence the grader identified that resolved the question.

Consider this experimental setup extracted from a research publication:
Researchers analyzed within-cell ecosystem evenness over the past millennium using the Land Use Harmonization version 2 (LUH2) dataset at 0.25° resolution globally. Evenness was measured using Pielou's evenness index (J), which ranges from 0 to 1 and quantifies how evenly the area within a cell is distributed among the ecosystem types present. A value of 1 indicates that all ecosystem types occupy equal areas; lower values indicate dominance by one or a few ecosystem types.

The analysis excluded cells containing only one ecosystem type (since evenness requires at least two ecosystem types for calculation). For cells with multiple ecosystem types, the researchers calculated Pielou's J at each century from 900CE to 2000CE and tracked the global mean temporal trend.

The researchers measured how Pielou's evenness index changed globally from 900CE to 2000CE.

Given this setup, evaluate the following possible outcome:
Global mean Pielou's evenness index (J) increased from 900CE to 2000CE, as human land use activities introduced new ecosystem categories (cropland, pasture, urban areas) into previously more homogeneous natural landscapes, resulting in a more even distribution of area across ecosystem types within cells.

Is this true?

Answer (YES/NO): YES